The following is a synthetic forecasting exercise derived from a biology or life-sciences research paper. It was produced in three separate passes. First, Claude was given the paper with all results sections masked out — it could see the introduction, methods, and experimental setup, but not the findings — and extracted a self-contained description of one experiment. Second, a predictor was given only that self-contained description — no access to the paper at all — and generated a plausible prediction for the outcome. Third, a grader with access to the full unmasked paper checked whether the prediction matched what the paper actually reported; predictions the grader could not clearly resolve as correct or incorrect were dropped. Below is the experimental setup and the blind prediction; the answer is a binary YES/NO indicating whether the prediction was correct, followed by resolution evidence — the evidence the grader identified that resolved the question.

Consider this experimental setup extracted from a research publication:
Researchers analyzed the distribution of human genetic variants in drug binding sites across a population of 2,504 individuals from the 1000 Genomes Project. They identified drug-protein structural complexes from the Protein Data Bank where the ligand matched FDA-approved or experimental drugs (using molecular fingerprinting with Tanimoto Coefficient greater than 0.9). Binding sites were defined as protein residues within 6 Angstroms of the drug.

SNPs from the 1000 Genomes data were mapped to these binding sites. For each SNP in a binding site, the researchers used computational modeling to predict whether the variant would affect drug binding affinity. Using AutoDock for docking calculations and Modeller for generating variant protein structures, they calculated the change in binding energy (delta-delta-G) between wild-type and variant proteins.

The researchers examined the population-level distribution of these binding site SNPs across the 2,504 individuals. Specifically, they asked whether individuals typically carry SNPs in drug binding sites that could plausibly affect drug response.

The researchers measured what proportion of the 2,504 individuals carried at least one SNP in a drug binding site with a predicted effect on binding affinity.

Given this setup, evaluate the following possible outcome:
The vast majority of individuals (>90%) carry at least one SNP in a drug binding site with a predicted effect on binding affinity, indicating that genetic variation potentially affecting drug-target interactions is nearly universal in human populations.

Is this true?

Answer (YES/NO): NO